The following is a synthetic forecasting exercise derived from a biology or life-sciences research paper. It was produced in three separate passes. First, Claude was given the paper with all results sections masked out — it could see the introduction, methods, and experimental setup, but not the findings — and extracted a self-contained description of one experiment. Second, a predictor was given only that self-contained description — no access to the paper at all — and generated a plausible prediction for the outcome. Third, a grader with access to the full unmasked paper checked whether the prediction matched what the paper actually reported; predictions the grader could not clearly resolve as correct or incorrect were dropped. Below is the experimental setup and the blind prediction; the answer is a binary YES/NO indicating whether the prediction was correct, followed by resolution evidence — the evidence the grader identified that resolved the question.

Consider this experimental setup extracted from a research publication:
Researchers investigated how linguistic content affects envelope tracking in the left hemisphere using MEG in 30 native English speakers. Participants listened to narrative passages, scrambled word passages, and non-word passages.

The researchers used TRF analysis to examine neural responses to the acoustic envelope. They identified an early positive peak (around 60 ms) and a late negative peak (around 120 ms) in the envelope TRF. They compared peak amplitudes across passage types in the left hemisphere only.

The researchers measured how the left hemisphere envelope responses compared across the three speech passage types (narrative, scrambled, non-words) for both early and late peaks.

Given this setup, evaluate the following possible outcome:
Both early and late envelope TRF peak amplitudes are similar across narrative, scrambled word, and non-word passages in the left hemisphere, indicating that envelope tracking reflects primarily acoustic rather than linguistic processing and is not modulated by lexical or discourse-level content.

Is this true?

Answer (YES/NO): NO